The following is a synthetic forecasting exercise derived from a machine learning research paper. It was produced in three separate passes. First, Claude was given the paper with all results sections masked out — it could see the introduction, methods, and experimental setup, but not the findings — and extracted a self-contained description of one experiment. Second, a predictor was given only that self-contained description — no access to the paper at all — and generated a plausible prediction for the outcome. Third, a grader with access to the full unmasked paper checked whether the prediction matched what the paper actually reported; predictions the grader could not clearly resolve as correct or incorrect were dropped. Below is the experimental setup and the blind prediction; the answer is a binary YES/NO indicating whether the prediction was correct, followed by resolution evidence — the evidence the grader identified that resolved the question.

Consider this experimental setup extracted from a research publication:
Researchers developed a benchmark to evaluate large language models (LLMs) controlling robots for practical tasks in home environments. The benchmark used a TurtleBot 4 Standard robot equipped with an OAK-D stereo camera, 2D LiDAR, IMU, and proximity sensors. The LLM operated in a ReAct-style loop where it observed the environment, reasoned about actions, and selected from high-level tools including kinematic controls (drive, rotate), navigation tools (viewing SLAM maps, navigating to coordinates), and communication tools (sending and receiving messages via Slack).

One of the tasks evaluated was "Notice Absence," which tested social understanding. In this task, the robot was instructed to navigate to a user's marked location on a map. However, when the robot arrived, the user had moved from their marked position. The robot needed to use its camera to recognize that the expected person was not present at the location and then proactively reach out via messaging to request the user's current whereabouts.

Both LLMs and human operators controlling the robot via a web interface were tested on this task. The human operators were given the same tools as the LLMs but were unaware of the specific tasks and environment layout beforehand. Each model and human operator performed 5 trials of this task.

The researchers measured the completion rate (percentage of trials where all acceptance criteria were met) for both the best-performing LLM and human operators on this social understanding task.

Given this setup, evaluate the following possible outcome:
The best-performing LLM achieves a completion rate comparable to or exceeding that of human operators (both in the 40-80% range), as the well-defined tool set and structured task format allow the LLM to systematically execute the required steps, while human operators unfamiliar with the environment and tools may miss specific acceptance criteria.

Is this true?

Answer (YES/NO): NO